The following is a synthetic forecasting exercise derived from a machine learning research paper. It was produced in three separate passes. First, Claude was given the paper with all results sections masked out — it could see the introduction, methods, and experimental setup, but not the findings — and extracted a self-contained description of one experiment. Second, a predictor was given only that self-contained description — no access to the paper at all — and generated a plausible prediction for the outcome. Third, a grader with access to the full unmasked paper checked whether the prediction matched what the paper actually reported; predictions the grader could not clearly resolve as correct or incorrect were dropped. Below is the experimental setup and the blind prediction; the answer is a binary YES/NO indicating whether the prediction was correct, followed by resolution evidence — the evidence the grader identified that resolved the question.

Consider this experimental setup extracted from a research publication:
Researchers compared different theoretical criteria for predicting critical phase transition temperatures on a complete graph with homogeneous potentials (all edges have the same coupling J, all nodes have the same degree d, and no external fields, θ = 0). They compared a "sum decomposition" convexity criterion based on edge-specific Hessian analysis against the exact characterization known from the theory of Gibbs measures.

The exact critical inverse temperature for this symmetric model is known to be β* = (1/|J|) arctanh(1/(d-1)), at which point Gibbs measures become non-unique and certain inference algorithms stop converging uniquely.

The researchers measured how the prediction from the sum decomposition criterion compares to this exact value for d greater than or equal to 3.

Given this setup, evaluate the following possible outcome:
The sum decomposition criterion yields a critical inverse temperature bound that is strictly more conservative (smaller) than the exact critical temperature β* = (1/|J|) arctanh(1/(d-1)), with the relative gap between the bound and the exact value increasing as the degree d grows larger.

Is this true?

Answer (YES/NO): NO